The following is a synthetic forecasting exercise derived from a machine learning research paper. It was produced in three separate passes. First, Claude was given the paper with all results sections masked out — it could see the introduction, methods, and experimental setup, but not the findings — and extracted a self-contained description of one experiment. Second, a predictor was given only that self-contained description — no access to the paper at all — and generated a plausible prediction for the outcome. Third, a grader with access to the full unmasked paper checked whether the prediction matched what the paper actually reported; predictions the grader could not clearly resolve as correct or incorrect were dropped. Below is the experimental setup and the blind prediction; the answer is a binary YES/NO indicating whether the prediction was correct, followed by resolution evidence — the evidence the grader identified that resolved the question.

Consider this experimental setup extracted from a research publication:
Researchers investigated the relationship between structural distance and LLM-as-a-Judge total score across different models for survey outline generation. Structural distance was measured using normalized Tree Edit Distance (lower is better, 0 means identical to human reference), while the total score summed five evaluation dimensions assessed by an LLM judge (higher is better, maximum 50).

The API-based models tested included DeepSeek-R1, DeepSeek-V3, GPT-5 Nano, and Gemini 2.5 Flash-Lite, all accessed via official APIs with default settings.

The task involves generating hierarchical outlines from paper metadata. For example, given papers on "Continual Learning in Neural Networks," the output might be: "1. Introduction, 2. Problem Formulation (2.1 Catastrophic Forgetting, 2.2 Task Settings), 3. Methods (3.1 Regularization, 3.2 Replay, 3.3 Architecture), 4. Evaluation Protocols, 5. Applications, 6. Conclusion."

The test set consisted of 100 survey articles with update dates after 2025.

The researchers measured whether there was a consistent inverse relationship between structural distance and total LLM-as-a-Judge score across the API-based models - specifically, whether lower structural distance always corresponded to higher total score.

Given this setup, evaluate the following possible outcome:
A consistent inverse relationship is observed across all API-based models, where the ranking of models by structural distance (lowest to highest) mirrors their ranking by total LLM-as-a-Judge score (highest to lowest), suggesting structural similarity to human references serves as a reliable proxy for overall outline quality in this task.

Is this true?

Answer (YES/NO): NO